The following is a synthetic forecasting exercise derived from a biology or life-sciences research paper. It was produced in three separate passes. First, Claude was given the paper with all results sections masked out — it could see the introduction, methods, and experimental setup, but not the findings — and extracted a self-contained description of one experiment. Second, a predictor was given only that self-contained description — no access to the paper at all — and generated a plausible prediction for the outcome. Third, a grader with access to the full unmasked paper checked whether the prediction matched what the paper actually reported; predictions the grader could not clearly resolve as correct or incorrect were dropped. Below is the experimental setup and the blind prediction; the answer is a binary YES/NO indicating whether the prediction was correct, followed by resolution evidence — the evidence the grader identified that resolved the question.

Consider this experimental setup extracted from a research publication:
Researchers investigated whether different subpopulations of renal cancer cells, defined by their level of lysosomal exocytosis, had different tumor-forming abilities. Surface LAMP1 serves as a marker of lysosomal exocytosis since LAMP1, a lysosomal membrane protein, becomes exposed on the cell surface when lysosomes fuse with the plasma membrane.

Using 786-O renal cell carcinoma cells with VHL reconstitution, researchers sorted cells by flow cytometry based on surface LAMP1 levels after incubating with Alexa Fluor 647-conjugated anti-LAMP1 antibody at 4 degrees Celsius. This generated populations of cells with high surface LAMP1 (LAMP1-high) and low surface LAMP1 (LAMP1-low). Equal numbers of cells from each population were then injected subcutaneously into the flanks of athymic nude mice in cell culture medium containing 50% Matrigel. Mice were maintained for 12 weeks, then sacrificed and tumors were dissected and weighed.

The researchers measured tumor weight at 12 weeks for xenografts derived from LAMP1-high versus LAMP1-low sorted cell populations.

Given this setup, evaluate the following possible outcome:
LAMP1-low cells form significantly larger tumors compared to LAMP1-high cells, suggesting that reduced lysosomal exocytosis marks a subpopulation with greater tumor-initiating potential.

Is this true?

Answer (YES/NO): NO